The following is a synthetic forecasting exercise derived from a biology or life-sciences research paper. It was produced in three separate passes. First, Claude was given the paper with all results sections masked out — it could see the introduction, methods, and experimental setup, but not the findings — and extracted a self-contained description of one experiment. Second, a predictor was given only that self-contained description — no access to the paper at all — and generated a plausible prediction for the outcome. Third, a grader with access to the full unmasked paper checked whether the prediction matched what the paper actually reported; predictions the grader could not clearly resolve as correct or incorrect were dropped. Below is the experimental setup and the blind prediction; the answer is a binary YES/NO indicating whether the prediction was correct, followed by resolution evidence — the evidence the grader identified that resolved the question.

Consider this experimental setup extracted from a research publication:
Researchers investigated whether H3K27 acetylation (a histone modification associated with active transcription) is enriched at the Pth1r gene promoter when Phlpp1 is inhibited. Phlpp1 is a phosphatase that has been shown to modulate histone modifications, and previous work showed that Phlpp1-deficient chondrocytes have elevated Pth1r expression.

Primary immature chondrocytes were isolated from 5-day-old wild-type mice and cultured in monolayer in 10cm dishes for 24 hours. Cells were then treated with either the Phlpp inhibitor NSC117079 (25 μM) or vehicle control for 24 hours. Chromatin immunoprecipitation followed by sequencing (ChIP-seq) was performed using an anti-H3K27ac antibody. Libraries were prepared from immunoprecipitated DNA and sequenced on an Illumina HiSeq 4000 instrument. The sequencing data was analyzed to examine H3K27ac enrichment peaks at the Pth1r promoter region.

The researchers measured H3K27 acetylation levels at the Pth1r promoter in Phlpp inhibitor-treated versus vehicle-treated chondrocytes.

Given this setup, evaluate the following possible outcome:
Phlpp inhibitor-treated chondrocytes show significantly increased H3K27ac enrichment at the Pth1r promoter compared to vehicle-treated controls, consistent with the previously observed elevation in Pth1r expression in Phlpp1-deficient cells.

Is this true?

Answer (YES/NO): YES